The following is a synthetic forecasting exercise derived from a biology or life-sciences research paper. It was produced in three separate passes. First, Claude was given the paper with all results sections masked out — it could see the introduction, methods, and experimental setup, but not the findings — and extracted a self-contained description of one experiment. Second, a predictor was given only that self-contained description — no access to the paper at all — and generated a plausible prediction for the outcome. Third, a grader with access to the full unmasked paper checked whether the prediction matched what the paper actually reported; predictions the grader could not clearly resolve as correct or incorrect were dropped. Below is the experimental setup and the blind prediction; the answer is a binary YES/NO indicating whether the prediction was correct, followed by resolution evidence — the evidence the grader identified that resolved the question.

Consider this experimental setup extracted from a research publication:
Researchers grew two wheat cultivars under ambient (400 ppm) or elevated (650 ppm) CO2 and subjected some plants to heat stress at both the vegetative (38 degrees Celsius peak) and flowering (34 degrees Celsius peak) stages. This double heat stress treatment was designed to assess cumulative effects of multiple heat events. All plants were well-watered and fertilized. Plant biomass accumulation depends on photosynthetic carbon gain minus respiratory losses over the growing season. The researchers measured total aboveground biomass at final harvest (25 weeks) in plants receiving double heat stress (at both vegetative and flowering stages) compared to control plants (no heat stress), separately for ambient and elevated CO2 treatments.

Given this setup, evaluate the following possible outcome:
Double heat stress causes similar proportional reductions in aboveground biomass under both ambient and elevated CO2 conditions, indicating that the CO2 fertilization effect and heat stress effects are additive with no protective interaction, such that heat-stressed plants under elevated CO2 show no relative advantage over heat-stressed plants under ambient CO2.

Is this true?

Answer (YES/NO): NO